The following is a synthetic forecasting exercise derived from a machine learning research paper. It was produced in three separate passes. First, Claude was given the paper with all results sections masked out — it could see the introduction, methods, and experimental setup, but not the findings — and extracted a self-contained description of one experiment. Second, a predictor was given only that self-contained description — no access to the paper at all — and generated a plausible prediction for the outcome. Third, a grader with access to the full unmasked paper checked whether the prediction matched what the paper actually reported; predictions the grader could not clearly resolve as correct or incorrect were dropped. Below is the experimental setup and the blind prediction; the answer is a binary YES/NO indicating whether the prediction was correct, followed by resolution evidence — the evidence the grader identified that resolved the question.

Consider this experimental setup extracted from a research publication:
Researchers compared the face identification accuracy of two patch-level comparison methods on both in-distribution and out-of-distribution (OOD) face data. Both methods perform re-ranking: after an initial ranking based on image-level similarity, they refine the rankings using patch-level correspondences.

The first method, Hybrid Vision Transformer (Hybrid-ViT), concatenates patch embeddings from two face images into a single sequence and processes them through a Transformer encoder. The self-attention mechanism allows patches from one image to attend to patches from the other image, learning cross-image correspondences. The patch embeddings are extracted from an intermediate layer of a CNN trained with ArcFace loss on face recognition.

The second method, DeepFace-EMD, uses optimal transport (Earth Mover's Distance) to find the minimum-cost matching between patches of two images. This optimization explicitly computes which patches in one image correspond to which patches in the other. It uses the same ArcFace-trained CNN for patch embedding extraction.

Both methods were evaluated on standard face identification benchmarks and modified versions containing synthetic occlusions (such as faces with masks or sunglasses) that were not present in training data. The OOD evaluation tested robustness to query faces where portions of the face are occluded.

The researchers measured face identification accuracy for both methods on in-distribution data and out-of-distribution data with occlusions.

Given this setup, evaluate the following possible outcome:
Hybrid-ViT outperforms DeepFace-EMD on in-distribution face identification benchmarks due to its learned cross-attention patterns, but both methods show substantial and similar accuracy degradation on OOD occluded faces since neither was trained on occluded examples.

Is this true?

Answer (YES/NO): NO